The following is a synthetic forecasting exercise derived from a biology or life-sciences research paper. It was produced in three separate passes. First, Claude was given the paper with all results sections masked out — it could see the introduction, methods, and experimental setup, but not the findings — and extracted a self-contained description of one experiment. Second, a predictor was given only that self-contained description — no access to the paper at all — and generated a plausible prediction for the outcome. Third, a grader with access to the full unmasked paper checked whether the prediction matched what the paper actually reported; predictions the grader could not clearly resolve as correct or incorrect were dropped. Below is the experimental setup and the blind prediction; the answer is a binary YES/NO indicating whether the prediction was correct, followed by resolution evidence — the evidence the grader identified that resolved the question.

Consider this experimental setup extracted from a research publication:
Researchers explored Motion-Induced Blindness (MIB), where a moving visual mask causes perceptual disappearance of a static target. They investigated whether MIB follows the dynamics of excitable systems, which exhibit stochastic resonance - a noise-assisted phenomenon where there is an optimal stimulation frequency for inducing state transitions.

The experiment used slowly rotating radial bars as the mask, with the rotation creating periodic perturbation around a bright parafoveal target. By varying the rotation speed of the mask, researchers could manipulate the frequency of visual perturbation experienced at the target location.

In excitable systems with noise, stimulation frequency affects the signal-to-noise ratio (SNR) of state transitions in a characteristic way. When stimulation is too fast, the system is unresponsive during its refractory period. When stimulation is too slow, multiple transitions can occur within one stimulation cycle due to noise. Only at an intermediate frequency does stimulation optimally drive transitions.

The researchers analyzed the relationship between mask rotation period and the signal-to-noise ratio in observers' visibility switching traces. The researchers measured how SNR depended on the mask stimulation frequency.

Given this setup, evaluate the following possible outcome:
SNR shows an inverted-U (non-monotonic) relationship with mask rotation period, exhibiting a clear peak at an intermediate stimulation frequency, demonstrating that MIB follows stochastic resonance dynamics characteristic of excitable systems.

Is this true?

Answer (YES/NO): YES